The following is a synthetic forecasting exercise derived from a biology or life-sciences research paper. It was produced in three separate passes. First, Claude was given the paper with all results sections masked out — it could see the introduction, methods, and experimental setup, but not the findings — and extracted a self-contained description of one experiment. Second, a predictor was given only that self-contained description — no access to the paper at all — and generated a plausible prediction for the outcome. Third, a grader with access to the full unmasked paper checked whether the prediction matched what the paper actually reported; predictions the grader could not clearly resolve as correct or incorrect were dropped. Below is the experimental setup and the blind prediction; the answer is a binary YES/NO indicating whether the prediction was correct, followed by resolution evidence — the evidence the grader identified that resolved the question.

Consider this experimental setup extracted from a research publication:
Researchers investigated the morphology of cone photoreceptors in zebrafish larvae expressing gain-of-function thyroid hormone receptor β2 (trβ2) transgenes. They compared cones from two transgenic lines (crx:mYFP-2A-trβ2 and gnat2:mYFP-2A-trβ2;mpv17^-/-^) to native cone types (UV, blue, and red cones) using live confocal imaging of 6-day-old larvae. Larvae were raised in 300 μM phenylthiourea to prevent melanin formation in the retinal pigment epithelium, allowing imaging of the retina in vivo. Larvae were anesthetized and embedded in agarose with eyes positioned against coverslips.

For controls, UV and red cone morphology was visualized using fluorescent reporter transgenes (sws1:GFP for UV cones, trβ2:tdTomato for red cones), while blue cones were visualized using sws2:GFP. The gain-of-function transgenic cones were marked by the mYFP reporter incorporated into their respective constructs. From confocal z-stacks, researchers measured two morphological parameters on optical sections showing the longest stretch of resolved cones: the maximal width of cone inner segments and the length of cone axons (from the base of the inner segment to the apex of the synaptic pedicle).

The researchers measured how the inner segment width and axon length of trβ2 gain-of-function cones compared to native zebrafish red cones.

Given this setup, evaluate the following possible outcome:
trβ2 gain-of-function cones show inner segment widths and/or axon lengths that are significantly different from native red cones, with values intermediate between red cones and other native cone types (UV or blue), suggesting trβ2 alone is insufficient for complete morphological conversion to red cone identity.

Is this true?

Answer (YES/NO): NO